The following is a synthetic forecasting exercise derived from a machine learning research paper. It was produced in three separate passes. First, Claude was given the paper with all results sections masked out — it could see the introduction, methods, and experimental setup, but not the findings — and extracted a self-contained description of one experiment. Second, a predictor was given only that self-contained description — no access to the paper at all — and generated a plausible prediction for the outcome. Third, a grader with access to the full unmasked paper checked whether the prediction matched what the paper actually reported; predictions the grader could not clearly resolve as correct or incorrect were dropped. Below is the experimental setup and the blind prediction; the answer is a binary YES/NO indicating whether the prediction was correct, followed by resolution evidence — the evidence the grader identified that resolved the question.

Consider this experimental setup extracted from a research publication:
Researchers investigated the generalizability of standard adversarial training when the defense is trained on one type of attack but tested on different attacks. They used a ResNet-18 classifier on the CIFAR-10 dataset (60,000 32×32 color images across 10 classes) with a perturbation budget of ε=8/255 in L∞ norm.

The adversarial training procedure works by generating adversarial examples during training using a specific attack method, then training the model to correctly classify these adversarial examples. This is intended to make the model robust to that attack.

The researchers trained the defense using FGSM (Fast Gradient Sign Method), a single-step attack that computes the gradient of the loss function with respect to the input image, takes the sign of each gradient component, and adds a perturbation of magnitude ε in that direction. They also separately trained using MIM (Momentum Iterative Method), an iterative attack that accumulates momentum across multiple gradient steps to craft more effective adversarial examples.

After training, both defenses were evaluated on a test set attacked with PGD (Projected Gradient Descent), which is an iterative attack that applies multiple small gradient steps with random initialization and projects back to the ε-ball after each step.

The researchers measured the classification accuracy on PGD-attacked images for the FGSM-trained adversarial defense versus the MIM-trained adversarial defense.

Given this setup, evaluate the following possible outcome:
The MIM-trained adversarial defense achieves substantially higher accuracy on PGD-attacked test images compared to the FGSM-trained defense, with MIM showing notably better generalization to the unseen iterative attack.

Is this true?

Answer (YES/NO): YES